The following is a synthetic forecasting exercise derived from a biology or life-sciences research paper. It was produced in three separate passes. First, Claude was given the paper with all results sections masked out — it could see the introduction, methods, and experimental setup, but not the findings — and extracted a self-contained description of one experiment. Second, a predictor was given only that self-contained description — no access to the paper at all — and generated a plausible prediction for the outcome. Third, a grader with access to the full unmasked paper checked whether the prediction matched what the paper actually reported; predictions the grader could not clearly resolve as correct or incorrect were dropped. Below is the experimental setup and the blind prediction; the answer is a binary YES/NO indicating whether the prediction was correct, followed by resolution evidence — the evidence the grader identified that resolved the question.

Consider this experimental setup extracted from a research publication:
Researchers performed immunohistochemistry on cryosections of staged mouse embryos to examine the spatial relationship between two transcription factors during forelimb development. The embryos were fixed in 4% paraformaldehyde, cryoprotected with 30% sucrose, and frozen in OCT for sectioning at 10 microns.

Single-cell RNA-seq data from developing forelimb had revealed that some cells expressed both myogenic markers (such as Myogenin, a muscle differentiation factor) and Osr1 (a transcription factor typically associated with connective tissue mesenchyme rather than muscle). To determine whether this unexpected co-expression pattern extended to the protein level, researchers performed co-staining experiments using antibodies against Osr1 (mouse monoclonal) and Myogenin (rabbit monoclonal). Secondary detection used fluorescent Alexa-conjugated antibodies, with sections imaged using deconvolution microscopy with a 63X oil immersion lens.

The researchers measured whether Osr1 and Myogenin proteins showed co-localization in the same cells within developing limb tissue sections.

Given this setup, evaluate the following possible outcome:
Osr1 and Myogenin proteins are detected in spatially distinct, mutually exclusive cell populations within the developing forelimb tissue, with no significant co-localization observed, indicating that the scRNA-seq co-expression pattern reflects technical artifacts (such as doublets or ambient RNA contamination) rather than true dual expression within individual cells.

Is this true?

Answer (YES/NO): NO